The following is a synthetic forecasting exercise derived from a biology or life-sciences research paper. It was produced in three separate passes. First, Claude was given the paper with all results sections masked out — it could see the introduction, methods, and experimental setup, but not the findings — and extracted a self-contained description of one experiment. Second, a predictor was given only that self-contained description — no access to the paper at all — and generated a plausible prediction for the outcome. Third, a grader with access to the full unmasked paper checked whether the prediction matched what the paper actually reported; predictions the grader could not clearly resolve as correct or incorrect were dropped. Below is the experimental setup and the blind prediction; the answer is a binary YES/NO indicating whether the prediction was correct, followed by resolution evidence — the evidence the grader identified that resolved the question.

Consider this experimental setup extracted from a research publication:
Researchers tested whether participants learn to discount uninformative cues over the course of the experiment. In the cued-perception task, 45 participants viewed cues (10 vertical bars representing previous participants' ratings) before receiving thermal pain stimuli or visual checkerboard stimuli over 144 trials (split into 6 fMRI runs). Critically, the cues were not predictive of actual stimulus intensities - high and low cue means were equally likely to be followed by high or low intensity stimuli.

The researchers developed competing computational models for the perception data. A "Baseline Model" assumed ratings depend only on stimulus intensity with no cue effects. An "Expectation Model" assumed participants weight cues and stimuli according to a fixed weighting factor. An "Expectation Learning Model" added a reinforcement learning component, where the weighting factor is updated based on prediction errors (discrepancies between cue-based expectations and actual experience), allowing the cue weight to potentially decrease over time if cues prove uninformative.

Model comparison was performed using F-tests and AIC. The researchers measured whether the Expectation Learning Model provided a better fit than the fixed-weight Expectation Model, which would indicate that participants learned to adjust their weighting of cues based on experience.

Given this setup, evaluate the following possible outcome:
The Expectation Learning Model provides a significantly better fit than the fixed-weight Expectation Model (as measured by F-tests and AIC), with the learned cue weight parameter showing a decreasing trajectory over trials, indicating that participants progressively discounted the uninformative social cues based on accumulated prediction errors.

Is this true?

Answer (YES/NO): NO